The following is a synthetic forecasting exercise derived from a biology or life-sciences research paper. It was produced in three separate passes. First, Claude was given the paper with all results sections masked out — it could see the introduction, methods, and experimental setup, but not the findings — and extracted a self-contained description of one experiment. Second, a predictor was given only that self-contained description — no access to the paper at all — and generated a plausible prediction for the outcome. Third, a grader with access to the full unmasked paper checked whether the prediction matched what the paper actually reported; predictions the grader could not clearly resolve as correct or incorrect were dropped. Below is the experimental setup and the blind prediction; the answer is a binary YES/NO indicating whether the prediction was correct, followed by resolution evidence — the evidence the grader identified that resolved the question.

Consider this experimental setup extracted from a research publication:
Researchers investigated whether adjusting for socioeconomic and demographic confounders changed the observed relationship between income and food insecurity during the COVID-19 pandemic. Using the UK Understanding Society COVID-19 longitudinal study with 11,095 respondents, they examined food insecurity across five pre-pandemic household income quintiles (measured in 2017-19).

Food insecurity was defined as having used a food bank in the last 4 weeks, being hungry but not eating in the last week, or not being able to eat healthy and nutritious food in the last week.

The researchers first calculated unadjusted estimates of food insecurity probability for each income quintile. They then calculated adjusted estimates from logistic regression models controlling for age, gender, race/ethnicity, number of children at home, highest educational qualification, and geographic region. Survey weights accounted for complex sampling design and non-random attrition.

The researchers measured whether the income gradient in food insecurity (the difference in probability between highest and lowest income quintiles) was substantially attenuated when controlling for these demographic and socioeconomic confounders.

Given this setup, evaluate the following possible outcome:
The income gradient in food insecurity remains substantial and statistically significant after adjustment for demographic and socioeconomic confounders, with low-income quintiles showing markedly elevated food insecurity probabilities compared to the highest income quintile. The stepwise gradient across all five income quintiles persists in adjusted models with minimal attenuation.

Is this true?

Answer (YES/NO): NO